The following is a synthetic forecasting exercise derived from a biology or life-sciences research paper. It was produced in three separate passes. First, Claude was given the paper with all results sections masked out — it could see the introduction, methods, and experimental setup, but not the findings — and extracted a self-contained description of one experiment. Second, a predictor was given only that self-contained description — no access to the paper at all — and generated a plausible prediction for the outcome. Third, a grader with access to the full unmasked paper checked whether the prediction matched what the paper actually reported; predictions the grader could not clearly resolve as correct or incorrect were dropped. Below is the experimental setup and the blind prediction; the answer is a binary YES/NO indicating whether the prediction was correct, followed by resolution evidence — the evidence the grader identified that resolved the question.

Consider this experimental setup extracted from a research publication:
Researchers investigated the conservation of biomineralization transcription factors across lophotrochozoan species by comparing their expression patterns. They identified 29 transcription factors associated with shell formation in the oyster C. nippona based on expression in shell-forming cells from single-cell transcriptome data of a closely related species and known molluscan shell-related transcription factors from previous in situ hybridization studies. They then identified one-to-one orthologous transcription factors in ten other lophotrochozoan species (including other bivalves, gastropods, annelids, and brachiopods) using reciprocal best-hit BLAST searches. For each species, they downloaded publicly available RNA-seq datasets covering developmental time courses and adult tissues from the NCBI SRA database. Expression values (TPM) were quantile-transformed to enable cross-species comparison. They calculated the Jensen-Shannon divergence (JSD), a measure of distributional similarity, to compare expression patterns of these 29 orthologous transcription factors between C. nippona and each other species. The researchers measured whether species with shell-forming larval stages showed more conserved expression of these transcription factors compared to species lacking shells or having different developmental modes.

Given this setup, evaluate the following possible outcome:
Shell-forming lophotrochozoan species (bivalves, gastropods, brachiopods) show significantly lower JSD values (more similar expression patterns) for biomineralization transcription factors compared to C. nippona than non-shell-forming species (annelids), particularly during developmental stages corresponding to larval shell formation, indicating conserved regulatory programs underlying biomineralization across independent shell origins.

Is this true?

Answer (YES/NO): NO